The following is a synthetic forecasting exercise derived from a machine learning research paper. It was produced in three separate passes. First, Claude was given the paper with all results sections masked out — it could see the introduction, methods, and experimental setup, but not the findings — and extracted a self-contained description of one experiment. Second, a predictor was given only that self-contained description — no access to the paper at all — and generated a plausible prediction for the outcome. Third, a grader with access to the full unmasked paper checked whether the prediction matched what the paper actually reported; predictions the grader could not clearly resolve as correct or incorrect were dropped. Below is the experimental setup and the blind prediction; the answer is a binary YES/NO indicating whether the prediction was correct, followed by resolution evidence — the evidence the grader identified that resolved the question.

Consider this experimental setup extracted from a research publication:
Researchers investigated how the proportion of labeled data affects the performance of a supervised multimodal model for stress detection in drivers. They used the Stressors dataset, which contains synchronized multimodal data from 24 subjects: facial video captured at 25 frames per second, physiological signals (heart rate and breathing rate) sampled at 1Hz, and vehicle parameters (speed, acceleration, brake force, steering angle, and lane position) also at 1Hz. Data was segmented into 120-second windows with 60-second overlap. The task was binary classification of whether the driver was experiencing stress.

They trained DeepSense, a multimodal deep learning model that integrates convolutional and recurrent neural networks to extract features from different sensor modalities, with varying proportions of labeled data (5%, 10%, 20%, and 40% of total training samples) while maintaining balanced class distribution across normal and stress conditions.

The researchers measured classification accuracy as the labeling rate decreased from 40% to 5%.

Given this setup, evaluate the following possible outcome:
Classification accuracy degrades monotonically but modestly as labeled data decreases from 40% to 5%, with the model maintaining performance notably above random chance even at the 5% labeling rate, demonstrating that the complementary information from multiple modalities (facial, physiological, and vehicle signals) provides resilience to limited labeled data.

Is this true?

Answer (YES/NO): NO